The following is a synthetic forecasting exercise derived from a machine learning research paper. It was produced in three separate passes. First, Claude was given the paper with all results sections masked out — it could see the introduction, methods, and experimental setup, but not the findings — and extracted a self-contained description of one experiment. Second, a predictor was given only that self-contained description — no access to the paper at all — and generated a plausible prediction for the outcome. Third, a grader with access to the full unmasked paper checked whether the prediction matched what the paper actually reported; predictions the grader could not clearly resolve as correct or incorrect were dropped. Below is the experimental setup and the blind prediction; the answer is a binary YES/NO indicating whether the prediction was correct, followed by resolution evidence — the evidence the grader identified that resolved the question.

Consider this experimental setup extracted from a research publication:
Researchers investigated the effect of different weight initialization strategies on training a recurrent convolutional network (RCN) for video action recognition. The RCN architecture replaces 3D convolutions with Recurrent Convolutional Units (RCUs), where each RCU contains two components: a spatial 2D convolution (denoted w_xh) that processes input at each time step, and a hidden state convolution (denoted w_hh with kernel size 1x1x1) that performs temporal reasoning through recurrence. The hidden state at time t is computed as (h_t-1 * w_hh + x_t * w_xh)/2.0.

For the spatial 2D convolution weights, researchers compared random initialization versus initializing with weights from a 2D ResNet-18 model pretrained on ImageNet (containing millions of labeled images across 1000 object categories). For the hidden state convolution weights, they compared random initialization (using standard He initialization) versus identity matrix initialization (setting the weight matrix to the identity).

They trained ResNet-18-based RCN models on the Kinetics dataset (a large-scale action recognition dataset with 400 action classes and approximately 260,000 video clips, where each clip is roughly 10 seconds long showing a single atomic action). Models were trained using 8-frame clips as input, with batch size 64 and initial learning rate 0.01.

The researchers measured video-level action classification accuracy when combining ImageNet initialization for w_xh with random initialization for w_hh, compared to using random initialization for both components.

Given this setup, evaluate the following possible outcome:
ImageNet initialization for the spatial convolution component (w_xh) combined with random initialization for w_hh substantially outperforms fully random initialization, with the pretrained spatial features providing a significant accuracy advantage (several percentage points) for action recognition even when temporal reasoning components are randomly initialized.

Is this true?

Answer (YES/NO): NO